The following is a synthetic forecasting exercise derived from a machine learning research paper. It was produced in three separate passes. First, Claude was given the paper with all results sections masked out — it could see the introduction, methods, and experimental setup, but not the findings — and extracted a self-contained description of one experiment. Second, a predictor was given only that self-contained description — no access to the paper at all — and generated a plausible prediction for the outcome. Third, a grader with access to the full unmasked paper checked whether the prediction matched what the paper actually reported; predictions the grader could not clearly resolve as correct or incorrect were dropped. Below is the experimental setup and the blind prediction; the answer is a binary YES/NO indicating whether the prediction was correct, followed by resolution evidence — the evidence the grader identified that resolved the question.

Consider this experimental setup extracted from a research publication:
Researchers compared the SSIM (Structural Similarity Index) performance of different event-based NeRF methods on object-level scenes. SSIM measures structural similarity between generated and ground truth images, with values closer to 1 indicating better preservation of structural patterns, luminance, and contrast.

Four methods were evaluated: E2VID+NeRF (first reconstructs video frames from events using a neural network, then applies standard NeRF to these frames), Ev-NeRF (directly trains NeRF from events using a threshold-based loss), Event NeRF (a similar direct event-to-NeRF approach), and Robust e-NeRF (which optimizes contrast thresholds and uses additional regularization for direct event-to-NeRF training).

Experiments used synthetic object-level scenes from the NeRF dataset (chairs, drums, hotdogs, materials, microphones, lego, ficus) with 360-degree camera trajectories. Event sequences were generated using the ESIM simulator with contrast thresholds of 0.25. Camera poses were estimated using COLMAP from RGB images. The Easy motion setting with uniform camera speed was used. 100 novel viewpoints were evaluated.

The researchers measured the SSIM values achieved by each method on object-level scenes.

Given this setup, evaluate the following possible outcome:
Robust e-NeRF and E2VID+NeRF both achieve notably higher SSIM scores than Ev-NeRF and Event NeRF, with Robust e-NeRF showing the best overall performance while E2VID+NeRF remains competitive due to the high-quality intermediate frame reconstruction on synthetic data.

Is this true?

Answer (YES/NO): NO